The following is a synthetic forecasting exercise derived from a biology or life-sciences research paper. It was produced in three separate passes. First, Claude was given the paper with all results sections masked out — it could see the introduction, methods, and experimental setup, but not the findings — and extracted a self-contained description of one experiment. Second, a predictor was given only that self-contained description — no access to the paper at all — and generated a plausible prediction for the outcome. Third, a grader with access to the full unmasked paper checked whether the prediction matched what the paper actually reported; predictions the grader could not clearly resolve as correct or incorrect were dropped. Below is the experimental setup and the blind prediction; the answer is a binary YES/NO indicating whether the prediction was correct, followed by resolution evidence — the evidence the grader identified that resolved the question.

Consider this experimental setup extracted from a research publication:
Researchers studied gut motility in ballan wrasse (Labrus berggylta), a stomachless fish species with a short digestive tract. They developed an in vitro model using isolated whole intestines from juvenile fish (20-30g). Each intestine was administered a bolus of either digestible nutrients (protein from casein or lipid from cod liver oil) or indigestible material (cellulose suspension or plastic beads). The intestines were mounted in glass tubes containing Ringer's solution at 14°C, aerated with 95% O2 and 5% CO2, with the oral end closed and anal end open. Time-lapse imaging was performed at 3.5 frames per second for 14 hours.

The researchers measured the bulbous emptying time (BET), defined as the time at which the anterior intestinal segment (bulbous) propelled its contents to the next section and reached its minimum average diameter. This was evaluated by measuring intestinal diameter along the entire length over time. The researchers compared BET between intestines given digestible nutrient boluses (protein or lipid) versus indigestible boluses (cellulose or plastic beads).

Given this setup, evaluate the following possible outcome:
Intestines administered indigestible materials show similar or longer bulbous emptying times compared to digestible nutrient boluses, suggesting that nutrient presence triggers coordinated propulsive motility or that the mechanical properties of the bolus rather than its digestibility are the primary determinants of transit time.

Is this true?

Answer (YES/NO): NO